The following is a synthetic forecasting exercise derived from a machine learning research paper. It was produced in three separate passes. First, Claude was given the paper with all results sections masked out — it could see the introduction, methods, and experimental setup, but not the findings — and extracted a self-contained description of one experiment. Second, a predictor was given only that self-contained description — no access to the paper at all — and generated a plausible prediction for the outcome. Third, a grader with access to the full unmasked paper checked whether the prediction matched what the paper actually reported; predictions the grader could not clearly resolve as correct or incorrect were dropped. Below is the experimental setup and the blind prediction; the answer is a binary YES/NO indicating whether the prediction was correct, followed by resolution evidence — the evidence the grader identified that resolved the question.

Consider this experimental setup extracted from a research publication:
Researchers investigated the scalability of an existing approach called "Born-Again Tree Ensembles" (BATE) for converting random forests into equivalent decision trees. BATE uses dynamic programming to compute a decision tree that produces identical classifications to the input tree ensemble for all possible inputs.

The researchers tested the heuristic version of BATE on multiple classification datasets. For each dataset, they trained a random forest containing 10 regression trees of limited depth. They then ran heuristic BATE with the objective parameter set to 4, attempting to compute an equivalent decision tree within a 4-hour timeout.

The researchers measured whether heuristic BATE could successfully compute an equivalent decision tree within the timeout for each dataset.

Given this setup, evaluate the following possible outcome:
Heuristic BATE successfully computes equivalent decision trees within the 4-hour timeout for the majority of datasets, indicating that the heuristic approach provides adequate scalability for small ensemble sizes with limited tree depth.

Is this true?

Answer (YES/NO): NO